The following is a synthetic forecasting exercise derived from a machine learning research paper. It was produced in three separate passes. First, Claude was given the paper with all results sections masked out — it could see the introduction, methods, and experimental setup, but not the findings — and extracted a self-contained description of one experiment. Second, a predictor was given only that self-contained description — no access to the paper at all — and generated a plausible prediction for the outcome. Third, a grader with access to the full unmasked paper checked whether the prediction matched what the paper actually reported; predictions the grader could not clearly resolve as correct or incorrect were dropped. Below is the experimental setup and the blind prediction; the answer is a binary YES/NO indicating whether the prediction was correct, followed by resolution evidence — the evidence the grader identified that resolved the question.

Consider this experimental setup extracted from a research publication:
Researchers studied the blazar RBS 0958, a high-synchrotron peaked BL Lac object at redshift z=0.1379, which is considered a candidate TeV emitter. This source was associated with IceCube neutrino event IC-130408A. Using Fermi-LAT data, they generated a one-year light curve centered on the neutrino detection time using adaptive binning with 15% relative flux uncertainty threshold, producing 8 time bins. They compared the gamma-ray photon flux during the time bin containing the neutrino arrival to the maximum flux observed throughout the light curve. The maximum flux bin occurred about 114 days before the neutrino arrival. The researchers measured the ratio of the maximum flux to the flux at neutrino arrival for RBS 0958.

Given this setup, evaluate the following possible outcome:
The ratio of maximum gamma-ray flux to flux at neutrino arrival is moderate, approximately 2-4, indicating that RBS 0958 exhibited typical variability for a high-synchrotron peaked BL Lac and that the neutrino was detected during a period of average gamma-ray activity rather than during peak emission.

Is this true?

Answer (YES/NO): NO